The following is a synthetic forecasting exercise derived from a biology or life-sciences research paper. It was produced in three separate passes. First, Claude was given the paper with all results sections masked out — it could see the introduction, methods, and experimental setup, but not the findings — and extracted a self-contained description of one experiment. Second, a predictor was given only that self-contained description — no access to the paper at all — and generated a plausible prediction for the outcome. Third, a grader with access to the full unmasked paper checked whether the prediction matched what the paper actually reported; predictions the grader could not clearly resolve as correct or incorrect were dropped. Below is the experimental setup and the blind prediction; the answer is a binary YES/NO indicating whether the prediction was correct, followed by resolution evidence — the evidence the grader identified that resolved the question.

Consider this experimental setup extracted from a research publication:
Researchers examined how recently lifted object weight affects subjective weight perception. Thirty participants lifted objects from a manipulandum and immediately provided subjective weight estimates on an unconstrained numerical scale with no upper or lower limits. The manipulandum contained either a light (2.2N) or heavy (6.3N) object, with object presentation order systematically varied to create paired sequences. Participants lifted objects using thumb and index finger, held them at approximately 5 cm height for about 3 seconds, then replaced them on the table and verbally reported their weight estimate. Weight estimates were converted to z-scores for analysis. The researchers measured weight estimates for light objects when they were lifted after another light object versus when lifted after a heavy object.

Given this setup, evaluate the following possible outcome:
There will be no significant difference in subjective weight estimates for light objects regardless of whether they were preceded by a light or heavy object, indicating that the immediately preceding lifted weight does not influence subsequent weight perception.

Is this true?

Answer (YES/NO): NO